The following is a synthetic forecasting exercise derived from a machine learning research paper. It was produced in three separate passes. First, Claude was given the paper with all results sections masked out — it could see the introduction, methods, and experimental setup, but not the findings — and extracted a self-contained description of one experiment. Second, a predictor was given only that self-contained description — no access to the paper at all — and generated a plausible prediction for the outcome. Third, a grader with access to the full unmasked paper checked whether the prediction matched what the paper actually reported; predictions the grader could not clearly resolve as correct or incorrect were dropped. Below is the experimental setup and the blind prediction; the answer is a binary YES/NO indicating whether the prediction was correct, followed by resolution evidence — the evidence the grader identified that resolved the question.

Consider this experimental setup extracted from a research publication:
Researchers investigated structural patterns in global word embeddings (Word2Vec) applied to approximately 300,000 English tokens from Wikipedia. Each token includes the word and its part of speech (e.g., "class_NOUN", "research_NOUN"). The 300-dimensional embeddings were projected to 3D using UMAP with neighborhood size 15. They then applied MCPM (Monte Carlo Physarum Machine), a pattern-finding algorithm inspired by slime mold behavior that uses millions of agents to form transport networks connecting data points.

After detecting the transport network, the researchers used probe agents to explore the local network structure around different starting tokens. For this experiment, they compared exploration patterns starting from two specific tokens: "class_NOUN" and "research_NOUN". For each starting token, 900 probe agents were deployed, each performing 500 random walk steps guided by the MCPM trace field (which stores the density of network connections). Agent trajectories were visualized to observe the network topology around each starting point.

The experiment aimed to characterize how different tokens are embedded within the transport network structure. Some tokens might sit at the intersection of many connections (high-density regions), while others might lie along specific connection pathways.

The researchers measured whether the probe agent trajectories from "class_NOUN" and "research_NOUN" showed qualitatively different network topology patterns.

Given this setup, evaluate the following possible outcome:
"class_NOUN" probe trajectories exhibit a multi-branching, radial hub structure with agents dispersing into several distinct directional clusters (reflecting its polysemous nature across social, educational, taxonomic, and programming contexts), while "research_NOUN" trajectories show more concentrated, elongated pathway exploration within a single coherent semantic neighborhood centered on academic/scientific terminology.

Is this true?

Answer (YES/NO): NO